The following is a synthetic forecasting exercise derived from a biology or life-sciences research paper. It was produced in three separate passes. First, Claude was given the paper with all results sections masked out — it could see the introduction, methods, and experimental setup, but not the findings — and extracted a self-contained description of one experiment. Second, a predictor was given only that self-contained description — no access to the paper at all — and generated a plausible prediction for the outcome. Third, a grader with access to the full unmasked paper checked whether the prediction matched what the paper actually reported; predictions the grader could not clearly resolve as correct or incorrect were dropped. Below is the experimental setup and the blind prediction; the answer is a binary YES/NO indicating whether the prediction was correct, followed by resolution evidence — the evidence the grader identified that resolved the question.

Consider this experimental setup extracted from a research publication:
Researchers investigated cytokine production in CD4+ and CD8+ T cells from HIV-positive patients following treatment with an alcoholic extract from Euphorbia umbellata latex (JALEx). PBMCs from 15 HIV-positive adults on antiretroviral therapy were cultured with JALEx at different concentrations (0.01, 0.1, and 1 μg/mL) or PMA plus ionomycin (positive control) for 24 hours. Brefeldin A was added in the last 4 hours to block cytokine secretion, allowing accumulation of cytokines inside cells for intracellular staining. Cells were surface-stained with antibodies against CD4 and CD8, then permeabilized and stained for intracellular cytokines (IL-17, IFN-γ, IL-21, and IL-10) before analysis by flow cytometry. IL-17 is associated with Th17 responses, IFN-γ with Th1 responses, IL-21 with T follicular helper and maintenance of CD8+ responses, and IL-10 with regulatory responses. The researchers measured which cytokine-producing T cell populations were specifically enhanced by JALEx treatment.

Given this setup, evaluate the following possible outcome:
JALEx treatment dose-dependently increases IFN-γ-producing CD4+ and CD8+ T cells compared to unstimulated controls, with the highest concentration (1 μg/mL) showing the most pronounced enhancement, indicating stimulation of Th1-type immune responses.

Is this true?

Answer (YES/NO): NO